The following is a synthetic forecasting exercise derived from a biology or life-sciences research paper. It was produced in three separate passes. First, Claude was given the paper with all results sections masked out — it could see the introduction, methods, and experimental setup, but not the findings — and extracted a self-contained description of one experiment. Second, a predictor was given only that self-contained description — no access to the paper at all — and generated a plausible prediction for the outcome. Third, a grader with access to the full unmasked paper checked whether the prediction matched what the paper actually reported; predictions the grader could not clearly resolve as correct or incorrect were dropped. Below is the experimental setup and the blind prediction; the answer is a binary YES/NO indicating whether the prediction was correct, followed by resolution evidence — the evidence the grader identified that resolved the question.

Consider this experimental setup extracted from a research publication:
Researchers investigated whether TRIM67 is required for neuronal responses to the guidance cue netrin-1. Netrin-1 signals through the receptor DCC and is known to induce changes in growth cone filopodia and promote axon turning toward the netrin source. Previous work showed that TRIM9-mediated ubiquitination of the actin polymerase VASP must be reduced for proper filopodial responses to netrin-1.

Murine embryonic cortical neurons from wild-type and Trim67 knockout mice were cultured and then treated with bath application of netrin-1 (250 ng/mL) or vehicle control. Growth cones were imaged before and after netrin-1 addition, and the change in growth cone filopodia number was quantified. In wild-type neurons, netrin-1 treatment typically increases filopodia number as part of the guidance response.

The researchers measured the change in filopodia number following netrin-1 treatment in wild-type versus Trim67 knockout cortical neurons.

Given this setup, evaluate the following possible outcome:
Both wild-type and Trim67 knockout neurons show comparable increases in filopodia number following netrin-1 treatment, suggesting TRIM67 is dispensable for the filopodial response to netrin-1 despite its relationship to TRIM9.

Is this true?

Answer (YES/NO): NO